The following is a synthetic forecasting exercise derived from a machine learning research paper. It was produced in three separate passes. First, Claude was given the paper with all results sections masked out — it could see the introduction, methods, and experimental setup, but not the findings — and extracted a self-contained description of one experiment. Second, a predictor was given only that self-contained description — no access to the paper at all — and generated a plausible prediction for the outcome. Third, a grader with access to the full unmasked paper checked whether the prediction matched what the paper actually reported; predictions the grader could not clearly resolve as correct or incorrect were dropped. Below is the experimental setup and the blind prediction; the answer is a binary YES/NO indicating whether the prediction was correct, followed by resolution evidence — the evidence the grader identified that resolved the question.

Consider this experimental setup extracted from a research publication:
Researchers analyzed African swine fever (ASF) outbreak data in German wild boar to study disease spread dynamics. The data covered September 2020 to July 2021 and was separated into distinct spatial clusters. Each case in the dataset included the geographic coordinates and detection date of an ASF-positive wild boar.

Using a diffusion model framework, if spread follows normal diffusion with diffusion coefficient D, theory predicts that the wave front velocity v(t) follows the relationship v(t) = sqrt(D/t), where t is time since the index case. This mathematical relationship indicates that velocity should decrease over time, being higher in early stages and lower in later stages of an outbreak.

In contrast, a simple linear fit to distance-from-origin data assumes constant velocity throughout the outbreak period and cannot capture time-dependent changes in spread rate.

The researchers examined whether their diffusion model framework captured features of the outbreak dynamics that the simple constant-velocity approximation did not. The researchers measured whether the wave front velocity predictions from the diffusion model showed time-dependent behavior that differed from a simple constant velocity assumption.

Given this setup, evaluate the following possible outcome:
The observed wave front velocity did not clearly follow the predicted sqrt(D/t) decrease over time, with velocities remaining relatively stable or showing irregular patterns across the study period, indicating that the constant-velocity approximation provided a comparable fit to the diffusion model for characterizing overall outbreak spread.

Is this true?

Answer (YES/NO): NO